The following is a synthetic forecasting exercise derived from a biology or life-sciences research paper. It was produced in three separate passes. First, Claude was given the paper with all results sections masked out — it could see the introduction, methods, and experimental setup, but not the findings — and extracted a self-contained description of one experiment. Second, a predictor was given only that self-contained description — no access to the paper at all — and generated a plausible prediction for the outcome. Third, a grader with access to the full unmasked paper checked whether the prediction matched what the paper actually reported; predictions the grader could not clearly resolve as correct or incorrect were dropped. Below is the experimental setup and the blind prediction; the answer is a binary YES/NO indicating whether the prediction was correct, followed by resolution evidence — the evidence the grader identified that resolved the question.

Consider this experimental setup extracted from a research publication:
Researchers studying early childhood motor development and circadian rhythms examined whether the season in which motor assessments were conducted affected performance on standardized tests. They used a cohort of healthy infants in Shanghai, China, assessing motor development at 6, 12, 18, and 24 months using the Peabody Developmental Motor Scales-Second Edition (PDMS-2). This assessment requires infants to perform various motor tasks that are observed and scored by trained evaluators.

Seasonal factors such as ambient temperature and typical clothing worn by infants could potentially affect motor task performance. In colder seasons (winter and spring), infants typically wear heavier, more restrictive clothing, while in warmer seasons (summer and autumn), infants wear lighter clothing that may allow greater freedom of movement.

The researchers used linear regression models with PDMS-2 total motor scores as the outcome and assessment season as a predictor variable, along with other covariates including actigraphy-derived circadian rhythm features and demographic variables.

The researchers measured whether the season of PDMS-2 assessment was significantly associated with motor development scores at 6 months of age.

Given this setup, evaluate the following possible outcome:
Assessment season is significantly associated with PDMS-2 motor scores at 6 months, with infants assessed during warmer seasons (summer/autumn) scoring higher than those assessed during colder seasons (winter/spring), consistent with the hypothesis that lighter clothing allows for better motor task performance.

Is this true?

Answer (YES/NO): YES